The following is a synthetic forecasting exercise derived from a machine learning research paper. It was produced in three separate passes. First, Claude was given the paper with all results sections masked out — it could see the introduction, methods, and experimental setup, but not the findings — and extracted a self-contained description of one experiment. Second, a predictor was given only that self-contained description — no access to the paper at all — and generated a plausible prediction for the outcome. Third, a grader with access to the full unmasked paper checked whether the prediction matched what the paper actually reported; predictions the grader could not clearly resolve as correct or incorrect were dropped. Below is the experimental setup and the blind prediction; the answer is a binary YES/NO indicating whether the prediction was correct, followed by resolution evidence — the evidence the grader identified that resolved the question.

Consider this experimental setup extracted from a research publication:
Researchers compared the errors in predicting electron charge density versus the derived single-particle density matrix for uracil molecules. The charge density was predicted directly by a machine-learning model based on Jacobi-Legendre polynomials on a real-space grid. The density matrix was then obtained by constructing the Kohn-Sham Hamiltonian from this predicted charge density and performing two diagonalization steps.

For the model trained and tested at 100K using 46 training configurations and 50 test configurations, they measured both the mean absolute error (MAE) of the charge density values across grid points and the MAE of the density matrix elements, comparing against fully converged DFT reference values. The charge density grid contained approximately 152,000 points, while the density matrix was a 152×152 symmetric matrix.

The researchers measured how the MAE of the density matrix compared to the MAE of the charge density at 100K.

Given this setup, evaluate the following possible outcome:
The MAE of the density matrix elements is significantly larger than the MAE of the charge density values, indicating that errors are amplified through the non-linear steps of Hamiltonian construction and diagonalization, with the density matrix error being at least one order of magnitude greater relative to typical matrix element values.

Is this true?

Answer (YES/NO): NO